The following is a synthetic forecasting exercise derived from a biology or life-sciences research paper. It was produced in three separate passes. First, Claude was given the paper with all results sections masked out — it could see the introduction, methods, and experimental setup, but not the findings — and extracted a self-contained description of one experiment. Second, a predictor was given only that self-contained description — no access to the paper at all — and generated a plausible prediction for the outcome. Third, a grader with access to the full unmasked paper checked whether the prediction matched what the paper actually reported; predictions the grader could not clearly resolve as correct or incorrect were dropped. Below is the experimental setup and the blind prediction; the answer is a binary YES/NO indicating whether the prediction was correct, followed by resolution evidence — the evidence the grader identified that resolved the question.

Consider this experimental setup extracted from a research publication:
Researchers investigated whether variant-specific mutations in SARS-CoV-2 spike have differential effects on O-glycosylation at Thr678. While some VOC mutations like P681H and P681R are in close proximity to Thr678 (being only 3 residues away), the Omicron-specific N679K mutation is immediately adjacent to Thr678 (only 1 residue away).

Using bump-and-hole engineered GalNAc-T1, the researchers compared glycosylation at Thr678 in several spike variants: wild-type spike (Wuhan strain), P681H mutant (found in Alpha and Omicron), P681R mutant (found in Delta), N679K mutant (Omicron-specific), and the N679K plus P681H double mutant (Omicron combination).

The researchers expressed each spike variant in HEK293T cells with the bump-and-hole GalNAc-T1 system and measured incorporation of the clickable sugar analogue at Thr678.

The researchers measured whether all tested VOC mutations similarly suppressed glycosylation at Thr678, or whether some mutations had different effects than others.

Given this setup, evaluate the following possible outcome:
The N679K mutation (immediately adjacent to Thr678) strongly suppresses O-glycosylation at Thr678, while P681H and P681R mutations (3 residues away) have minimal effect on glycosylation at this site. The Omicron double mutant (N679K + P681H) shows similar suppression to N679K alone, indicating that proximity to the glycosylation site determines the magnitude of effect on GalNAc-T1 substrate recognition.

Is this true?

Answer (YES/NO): NO